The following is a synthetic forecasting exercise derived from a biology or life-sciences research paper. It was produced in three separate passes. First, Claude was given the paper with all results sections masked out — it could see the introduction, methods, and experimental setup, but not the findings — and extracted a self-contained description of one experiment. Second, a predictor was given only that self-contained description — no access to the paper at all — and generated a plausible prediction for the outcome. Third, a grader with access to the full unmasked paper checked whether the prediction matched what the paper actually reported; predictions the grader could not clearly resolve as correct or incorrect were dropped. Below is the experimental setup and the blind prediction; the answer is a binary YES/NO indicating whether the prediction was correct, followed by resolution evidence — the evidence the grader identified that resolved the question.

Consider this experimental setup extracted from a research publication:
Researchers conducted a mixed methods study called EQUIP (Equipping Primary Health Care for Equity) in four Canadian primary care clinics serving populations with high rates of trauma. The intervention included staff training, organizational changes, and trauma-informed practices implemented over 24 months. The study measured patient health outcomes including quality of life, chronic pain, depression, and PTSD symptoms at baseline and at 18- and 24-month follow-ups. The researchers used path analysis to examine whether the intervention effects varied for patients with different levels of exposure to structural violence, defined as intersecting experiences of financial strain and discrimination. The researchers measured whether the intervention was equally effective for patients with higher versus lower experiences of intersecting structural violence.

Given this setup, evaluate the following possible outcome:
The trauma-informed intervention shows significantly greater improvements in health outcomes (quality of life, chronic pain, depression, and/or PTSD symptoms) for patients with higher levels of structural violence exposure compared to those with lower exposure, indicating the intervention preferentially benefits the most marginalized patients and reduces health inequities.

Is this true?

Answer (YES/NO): NO